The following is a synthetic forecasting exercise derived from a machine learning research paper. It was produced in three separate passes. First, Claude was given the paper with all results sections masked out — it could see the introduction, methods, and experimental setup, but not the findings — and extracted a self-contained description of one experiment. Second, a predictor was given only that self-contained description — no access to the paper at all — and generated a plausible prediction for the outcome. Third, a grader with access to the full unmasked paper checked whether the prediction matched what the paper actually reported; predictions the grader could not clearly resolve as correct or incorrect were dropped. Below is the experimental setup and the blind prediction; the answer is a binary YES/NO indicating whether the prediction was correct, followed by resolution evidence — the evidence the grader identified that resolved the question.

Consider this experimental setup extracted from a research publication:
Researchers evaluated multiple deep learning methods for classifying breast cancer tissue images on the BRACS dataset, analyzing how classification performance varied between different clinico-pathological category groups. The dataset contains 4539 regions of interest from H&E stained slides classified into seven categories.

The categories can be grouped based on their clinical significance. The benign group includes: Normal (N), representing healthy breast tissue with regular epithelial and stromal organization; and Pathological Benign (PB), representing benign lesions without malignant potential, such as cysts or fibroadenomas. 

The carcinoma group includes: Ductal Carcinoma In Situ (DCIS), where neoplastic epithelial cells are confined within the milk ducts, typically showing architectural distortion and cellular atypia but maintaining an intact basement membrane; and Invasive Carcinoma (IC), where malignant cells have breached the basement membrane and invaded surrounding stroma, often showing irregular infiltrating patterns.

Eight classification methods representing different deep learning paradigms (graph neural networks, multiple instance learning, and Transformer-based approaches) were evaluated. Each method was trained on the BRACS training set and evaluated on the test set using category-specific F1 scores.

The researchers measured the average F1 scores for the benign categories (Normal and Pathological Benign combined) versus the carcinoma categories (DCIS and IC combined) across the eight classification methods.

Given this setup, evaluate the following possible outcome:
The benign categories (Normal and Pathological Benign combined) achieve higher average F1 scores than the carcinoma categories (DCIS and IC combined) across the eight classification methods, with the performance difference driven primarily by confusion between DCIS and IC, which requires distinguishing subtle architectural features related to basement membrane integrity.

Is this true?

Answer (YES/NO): NO